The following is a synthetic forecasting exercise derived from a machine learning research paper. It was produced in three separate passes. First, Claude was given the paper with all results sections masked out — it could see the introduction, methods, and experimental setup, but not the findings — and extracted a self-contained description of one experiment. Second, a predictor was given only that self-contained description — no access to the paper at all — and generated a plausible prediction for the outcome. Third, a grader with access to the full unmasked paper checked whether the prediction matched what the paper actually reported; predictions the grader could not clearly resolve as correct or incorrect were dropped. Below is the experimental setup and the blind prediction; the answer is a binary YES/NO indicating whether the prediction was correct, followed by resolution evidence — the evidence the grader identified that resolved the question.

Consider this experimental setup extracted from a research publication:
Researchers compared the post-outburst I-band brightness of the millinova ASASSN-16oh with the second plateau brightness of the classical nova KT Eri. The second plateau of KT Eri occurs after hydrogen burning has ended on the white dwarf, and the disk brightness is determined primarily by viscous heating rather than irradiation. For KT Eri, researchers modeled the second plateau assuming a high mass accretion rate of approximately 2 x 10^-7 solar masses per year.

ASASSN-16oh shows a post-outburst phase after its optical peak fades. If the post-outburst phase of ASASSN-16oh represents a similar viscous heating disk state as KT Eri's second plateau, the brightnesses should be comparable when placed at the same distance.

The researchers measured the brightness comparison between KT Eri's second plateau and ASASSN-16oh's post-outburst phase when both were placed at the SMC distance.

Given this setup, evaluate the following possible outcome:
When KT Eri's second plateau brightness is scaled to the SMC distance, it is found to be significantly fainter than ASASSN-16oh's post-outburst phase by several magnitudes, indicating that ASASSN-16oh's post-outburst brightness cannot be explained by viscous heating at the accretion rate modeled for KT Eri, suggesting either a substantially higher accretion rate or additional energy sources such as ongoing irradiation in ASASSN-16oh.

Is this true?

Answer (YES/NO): NO